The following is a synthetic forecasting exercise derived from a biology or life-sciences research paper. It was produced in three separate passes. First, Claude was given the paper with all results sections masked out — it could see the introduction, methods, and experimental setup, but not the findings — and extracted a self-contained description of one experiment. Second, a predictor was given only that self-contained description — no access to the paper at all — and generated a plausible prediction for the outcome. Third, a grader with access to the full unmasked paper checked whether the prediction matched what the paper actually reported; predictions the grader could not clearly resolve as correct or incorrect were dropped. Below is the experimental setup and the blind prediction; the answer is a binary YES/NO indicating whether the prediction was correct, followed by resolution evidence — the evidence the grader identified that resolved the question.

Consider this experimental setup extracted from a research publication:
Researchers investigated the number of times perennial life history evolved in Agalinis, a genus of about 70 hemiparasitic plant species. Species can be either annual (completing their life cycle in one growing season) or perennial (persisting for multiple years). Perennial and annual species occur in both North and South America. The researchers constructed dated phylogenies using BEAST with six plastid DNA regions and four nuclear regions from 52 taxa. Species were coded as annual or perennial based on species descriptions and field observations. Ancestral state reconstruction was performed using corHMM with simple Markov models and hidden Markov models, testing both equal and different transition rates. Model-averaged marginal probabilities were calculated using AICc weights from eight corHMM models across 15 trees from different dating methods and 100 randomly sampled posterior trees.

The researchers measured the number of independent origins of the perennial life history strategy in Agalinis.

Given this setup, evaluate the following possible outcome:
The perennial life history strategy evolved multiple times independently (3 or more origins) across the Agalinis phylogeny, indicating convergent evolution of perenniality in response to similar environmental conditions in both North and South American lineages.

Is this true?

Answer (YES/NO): YES